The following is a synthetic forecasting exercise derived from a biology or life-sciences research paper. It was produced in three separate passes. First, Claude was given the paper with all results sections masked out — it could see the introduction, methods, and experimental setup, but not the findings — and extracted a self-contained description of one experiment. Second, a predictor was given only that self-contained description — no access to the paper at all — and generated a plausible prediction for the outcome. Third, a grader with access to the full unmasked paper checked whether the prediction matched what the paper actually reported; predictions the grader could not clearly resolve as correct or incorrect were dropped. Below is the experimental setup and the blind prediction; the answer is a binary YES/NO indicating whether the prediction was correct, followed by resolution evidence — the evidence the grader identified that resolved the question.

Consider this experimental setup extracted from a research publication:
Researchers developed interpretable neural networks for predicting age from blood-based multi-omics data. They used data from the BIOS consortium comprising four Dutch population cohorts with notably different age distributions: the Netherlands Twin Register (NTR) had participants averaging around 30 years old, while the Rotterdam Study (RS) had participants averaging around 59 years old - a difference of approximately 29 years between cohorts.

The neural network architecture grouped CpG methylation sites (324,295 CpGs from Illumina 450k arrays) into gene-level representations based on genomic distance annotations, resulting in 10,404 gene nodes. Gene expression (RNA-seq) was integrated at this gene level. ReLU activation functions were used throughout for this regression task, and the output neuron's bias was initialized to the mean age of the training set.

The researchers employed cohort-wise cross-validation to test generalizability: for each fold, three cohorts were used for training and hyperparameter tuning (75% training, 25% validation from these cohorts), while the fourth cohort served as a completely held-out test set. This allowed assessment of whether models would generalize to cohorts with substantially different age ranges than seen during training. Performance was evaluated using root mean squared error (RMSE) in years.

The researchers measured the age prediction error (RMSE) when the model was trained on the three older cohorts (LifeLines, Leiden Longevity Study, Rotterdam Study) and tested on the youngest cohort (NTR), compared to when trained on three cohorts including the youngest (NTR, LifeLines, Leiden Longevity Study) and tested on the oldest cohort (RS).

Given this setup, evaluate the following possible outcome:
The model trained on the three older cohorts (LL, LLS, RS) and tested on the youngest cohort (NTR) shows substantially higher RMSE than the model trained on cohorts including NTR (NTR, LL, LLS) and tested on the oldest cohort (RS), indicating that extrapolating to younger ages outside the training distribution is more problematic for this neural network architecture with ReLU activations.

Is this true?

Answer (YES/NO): NO